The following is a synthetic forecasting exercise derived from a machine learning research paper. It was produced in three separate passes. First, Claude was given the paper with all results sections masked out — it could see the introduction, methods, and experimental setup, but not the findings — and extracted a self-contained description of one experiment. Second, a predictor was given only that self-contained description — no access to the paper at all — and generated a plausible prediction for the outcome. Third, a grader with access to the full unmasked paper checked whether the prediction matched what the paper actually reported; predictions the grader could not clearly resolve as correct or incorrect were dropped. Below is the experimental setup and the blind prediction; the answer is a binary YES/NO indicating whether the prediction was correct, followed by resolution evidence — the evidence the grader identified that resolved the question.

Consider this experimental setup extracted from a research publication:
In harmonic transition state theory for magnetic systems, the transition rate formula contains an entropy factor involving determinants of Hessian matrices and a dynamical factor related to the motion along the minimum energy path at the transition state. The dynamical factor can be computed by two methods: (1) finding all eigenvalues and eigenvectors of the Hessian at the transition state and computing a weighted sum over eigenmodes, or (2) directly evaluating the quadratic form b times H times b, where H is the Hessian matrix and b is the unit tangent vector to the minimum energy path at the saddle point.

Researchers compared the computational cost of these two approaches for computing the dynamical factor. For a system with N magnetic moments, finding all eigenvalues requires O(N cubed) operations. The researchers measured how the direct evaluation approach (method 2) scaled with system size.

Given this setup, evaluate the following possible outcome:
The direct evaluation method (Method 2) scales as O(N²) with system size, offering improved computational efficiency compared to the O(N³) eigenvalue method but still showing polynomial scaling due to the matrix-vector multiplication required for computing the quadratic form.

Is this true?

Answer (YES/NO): NO